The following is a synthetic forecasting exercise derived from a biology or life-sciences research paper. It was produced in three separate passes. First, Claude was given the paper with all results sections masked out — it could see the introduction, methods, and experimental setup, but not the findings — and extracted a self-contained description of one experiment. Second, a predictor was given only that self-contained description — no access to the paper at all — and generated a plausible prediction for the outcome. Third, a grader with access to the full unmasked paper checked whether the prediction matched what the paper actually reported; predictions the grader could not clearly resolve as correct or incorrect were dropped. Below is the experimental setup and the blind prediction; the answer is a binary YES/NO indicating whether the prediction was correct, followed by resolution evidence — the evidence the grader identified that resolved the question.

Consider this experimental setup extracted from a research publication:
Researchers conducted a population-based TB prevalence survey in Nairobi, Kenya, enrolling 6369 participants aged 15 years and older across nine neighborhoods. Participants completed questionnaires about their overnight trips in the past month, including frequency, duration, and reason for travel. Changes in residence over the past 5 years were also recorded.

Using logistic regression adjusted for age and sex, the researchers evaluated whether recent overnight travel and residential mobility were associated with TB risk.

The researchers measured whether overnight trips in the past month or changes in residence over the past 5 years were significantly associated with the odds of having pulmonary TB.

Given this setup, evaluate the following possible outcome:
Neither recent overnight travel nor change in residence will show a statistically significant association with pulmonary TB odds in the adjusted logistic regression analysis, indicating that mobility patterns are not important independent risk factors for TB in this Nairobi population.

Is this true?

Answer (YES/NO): YES